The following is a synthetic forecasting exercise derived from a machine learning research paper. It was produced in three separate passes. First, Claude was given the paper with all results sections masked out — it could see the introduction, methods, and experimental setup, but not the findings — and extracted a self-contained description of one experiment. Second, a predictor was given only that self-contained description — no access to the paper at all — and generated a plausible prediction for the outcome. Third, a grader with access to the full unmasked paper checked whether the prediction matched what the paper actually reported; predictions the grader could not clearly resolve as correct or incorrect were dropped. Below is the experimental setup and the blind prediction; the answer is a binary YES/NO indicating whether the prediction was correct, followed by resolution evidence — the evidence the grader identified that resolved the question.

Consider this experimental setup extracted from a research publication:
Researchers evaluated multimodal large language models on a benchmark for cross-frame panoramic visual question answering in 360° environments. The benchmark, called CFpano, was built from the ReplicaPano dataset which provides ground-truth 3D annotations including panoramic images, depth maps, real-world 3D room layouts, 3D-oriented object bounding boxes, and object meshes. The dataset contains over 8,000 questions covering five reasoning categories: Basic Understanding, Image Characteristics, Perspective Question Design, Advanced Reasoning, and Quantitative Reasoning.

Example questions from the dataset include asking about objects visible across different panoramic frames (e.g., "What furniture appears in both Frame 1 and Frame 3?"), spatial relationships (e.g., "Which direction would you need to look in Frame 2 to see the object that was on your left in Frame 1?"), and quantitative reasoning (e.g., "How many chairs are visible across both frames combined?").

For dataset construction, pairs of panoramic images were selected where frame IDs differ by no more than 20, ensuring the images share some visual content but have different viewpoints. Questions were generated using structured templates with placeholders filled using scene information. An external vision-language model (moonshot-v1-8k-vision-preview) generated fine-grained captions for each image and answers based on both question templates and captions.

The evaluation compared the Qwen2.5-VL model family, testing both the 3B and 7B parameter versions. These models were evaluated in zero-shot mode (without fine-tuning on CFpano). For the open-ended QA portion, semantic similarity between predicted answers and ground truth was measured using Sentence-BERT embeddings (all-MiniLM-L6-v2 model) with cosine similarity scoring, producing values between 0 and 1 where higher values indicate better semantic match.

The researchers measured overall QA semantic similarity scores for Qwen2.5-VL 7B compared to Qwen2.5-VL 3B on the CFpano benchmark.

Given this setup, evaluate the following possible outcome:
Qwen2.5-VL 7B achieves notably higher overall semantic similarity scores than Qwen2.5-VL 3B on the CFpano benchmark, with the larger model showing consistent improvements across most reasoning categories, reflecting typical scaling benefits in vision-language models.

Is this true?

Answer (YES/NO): NO